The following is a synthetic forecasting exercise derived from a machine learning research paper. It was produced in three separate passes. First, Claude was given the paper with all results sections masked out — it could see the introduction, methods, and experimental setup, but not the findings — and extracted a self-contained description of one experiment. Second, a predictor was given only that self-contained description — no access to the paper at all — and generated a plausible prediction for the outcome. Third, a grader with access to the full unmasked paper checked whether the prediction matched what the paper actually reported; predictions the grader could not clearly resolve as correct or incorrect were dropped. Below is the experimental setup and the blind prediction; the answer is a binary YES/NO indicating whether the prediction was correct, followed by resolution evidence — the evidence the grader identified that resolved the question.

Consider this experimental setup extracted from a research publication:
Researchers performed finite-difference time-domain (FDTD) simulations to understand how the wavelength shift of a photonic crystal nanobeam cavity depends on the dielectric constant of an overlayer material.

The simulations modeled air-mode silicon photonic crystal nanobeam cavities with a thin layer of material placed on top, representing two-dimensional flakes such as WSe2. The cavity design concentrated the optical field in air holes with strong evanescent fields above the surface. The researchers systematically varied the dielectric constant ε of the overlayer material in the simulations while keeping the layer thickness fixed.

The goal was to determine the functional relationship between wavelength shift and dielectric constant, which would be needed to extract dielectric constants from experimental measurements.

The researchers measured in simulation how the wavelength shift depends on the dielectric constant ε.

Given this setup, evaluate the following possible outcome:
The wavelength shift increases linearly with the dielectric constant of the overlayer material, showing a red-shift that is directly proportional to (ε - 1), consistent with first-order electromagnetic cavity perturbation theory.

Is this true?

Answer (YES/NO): YES